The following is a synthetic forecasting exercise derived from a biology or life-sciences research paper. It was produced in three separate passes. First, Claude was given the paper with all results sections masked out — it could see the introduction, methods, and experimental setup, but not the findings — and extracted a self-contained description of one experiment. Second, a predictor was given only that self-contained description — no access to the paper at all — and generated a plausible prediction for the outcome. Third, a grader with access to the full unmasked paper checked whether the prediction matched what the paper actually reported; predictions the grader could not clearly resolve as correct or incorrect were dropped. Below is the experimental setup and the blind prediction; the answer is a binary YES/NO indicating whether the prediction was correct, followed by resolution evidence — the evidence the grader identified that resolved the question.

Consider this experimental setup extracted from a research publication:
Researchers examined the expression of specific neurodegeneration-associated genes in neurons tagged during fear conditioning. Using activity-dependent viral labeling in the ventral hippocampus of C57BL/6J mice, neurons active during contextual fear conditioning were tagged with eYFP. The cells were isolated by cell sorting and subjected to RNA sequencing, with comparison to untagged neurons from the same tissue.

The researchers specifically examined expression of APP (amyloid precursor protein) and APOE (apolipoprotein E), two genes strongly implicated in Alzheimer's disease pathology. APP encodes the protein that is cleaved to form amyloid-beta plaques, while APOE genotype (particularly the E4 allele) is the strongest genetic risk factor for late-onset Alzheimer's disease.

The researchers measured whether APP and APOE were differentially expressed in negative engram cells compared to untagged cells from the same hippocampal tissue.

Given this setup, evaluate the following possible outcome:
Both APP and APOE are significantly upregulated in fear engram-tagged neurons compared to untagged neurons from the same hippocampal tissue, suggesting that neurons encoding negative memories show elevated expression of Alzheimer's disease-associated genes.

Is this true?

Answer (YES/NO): YES